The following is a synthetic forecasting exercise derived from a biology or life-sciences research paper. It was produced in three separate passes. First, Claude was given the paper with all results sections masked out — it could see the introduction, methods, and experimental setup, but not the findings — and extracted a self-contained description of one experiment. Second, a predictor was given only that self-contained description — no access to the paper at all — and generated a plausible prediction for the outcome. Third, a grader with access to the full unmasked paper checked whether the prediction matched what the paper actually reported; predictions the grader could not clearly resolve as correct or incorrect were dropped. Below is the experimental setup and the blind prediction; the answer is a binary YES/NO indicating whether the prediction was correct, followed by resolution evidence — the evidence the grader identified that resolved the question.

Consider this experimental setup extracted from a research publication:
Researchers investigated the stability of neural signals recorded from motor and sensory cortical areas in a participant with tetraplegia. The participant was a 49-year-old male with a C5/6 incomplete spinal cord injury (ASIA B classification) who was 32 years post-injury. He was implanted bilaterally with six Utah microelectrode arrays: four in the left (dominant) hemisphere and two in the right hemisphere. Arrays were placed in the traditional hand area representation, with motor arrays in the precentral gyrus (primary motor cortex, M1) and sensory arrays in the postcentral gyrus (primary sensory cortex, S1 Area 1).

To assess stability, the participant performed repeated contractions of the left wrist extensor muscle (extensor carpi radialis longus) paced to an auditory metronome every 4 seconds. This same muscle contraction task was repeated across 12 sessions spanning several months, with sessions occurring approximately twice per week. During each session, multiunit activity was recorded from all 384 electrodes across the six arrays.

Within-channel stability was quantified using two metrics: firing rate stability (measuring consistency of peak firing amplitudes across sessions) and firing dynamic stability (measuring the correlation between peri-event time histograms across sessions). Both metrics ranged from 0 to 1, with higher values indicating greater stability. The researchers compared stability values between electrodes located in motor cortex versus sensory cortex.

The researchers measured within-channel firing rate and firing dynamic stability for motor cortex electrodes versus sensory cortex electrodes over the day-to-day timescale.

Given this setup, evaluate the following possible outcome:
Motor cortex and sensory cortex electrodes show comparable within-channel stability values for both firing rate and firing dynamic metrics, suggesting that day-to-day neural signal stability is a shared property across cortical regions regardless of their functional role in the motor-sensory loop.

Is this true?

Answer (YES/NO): NO